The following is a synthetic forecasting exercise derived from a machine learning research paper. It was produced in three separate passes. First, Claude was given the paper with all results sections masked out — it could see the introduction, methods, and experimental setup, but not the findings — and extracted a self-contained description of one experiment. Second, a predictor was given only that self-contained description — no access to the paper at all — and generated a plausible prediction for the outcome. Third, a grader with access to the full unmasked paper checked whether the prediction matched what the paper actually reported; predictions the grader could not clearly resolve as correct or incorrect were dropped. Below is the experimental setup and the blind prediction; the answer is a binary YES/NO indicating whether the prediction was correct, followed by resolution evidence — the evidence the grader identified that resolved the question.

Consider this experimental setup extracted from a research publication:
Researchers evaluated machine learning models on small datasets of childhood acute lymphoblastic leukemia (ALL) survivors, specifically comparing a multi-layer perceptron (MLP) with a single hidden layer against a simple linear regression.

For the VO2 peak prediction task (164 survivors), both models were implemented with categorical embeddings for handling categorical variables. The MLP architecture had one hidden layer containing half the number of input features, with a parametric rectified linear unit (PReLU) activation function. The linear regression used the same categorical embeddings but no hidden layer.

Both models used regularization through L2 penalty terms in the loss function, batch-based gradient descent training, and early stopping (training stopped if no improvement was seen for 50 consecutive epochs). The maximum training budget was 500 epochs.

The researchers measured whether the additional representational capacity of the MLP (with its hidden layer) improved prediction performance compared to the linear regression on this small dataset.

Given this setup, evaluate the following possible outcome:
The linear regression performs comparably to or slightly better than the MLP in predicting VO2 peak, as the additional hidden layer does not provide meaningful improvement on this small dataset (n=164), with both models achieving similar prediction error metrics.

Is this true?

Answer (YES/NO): YES